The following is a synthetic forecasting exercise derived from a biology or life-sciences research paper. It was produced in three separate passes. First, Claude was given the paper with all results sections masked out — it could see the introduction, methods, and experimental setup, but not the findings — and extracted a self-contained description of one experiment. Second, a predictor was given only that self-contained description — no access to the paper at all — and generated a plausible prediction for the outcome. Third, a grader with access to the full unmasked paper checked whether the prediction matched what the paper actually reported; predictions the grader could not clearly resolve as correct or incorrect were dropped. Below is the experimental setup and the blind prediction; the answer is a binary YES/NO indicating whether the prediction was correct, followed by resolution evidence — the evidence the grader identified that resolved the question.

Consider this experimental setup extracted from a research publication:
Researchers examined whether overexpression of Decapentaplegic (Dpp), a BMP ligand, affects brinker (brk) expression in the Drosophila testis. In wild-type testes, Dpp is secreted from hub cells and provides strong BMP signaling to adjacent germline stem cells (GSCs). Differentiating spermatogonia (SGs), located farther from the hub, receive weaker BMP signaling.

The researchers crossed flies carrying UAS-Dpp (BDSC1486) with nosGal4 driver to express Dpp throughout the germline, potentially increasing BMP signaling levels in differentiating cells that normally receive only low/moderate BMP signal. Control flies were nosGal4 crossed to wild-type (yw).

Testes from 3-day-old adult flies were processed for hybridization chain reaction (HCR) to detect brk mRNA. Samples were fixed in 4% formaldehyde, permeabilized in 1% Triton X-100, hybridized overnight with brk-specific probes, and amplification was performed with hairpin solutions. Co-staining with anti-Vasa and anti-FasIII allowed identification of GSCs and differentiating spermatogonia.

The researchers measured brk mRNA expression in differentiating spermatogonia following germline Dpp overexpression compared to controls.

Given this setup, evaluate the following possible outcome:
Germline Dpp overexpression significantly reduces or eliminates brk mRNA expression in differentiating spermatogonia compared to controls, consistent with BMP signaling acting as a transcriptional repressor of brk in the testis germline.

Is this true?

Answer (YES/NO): NO